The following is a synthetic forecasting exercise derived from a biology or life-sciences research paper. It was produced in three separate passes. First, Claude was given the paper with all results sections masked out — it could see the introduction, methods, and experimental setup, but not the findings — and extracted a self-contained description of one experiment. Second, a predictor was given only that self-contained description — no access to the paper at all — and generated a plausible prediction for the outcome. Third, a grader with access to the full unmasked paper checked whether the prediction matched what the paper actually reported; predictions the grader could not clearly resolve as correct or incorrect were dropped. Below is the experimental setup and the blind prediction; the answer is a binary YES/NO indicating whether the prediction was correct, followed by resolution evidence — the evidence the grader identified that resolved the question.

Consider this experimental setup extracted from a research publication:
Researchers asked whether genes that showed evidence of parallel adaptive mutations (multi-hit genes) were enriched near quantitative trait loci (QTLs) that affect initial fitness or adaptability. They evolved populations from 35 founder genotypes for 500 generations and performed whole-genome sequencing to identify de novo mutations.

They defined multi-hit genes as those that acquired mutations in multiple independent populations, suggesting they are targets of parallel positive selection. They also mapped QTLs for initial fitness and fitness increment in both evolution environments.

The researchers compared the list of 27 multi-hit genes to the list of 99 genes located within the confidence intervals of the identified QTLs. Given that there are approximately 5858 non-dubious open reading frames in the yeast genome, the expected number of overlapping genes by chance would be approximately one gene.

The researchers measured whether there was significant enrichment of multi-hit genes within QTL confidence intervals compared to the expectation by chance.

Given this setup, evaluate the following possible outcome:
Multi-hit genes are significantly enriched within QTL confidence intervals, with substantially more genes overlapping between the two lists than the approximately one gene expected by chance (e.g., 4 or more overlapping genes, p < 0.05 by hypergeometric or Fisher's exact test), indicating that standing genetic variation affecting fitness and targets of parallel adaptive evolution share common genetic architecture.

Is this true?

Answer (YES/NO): NO